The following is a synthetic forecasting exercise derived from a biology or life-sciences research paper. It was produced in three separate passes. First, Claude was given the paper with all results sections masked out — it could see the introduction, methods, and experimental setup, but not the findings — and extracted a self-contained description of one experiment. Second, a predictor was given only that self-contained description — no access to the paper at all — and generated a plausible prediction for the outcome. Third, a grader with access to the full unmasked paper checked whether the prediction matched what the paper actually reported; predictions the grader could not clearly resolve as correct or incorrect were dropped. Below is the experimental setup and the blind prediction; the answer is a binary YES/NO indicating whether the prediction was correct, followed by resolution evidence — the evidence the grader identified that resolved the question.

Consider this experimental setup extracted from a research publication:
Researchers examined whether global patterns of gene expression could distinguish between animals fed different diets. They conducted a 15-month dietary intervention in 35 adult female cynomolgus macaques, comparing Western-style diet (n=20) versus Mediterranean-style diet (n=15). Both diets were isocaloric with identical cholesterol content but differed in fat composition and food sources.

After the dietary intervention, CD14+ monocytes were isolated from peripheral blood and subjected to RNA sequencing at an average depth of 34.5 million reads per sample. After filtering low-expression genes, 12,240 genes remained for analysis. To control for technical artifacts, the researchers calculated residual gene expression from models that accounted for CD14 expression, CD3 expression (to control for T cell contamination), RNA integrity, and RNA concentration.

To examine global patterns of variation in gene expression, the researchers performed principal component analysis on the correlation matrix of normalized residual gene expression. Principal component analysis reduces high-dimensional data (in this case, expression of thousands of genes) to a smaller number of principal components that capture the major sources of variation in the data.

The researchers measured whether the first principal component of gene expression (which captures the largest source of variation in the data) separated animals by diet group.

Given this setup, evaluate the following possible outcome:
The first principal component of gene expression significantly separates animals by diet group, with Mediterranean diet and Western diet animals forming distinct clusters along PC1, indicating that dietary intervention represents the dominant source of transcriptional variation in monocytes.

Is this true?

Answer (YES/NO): YES